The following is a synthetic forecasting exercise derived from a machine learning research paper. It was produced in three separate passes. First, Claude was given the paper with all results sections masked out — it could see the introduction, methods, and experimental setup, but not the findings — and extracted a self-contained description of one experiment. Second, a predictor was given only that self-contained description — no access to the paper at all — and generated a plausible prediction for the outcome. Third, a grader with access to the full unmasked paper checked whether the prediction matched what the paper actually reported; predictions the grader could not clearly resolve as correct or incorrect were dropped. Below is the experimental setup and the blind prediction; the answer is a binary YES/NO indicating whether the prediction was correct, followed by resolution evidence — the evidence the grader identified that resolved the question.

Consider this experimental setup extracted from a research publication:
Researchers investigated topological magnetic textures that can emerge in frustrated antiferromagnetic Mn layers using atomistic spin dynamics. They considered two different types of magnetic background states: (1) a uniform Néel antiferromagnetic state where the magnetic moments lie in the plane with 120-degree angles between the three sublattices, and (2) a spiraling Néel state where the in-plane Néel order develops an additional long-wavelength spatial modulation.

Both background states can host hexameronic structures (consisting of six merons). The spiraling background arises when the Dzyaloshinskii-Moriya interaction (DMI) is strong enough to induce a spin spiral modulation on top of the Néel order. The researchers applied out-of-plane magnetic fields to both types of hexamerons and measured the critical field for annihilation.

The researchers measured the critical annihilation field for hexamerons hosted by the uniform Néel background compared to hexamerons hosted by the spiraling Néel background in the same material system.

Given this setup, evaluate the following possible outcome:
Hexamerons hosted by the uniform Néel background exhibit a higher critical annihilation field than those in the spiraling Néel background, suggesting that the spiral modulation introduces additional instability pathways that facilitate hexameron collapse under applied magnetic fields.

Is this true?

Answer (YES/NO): NO